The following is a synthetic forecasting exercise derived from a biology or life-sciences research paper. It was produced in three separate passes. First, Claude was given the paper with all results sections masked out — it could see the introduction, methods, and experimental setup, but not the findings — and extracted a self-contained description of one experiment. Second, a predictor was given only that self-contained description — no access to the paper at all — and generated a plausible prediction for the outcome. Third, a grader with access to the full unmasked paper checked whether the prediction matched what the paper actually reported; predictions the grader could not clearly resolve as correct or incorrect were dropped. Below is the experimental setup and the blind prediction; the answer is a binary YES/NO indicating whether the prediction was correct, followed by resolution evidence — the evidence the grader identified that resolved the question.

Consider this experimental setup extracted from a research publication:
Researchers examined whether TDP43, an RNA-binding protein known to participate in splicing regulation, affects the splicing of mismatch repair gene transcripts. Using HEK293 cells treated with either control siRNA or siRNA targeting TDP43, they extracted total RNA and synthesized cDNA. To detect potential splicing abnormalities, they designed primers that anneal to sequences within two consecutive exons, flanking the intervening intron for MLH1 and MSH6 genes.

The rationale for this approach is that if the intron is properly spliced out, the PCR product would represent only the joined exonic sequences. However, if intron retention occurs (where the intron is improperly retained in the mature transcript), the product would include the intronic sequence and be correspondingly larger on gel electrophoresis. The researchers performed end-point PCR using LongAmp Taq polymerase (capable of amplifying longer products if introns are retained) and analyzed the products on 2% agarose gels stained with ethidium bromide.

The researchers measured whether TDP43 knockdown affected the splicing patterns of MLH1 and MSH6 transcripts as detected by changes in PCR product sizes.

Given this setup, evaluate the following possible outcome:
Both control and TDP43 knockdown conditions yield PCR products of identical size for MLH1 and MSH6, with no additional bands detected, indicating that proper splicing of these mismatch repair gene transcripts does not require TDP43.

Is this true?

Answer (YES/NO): NO